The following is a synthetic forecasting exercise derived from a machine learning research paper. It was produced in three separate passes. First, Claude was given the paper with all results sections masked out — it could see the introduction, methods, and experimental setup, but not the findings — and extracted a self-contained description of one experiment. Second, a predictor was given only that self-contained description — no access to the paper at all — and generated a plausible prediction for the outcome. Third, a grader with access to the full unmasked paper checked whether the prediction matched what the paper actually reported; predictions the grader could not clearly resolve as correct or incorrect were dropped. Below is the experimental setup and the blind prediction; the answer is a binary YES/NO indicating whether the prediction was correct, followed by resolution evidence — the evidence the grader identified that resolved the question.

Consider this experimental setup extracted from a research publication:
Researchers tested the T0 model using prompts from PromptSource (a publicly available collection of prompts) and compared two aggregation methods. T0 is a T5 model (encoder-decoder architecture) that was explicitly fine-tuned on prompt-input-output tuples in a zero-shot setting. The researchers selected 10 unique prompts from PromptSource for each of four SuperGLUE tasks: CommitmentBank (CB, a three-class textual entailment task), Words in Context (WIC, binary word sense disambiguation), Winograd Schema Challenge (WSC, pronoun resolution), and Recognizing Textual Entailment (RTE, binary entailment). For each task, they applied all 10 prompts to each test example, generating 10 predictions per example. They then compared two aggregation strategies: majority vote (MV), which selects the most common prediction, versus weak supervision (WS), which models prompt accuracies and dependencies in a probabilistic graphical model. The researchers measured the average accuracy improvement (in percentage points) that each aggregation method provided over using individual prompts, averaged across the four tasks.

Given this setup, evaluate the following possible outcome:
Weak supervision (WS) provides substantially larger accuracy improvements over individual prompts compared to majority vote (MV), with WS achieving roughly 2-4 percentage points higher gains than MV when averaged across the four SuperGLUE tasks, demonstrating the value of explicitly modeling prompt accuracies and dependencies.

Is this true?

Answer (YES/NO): YES